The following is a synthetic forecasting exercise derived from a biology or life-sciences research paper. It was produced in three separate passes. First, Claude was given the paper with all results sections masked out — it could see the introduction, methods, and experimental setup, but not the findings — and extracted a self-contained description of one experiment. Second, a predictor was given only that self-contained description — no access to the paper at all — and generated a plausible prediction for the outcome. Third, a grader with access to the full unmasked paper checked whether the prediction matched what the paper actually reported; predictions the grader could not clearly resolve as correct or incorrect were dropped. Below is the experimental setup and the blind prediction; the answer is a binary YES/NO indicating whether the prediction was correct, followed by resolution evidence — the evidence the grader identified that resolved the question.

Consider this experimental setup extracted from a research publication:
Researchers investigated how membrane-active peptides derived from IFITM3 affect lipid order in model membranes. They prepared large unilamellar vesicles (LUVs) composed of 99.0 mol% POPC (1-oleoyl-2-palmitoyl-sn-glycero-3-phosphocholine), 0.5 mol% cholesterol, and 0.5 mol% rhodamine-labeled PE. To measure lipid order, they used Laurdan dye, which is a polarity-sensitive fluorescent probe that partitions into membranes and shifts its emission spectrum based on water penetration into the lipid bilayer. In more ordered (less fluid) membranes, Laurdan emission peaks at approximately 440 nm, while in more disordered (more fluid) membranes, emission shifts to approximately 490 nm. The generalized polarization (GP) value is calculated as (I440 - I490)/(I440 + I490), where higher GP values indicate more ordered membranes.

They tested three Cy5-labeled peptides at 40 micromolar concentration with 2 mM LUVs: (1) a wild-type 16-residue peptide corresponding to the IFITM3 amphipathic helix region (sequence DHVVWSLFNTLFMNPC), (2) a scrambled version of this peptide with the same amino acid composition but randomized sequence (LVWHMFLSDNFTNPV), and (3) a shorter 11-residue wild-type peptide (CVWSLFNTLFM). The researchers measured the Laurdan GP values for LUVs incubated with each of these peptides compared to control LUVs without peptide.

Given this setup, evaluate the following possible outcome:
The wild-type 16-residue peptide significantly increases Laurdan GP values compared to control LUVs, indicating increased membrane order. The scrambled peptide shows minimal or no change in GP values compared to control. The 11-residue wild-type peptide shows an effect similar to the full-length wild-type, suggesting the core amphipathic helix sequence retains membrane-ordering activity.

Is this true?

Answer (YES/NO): NO